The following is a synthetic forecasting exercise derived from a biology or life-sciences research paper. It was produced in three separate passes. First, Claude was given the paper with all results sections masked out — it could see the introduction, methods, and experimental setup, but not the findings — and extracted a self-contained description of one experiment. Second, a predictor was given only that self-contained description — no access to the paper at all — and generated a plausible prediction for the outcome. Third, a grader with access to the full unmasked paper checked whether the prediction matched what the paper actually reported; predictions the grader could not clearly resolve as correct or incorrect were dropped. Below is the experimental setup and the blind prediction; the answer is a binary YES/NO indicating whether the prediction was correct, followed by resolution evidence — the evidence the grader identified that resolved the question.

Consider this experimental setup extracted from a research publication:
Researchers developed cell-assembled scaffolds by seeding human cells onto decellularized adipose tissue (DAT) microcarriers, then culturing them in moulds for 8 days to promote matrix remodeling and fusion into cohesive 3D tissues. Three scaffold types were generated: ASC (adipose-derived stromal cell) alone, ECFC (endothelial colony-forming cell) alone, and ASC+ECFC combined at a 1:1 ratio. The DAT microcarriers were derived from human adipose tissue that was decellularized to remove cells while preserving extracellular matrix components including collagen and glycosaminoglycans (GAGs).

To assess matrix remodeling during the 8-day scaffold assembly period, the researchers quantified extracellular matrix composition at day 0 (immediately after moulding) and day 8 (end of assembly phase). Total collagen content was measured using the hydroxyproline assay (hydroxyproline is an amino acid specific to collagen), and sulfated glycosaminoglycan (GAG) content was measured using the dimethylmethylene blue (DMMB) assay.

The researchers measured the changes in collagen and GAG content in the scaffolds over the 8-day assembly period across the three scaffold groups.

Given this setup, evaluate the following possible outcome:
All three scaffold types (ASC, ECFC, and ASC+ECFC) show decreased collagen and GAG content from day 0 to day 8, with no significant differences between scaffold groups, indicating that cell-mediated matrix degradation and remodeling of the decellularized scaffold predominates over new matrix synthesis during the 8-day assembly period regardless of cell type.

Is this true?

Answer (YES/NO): NO